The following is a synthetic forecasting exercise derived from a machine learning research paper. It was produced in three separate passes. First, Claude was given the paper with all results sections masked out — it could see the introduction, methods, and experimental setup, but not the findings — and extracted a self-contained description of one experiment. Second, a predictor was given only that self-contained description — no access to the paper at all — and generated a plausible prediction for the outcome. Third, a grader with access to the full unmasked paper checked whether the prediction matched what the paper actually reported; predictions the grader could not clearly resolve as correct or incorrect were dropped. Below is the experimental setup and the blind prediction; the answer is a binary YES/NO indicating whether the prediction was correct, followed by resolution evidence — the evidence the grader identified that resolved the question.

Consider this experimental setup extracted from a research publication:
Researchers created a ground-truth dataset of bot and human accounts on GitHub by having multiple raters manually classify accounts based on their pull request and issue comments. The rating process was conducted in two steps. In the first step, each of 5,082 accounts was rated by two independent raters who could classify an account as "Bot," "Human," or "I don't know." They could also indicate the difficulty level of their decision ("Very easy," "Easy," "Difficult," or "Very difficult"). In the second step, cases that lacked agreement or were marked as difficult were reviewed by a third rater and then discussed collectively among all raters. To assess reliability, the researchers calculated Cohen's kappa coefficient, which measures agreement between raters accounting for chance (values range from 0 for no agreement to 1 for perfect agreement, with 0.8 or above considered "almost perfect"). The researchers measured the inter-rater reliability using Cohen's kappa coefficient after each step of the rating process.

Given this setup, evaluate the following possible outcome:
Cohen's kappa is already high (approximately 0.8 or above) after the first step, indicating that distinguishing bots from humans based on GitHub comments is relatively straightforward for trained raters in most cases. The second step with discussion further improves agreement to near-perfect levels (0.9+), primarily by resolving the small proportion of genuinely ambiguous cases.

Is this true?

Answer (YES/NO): YES